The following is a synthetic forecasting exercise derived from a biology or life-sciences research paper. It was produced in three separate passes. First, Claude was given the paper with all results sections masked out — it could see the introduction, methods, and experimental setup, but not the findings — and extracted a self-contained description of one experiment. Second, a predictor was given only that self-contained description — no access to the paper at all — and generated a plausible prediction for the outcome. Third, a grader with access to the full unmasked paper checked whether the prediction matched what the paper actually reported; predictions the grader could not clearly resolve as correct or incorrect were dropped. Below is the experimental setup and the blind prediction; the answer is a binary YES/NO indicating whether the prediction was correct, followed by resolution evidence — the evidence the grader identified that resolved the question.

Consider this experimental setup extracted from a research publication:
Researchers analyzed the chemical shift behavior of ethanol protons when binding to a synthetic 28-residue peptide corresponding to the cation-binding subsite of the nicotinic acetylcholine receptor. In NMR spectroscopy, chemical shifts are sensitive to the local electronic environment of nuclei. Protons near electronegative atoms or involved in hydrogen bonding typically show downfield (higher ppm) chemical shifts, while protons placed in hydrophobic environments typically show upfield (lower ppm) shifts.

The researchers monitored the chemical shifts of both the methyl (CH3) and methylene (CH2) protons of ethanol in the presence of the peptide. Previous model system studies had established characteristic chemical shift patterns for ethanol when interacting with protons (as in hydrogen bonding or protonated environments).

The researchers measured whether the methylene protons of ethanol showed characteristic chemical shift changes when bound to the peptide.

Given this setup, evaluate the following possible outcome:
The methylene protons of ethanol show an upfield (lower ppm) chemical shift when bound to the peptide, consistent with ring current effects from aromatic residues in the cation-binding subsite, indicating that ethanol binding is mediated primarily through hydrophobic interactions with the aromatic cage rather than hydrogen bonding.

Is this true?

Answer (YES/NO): NO